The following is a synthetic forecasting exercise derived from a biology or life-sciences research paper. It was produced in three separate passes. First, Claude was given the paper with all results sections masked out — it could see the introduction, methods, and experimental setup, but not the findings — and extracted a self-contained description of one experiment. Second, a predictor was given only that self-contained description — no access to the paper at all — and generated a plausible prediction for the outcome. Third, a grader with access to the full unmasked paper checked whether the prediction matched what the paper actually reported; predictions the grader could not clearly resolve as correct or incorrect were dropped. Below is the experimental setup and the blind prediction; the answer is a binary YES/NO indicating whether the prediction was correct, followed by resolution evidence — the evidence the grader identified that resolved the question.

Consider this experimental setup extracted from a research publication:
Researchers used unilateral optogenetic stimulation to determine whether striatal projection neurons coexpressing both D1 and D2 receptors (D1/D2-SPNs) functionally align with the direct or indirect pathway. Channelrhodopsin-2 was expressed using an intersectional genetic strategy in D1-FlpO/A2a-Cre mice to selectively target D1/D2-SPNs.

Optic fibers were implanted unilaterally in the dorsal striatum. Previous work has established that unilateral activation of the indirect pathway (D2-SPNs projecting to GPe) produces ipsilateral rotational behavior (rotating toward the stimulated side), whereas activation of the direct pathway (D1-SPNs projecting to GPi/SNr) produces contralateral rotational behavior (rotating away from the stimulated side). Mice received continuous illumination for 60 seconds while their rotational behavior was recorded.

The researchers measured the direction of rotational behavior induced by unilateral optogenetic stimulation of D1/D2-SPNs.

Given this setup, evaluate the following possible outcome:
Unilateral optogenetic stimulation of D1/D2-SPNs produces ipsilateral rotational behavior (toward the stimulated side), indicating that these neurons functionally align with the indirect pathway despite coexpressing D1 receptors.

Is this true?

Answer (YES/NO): YES